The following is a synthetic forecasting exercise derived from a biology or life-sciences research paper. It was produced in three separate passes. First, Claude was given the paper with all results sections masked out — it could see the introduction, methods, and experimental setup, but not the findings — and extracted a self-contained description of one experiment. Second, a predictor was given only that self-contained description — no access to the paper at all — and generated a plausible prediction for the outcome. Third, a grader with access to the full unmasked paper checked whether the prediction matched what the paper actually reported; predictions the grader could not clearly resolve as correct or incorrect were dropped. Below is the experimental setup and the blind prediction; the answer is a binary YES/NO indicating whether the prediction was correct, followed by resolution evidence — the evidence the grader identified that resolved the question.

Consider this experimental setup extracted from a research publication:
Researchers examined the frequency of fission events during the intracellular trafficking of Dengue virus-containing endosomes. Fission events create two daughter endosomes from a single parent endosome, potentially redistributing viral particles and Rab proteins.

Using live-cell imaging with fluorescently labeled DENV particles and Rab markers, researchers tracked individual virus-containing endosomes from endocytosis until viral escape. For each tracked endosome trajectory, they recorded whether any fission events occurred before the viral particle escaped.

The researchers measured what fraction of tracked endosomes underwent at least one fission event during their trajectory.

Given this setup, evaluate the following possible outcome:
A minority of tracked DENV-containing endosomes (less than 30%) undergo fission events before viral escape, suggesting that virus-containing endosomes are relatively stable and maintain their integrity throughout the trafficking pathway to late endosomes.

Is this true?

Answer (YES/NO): NO